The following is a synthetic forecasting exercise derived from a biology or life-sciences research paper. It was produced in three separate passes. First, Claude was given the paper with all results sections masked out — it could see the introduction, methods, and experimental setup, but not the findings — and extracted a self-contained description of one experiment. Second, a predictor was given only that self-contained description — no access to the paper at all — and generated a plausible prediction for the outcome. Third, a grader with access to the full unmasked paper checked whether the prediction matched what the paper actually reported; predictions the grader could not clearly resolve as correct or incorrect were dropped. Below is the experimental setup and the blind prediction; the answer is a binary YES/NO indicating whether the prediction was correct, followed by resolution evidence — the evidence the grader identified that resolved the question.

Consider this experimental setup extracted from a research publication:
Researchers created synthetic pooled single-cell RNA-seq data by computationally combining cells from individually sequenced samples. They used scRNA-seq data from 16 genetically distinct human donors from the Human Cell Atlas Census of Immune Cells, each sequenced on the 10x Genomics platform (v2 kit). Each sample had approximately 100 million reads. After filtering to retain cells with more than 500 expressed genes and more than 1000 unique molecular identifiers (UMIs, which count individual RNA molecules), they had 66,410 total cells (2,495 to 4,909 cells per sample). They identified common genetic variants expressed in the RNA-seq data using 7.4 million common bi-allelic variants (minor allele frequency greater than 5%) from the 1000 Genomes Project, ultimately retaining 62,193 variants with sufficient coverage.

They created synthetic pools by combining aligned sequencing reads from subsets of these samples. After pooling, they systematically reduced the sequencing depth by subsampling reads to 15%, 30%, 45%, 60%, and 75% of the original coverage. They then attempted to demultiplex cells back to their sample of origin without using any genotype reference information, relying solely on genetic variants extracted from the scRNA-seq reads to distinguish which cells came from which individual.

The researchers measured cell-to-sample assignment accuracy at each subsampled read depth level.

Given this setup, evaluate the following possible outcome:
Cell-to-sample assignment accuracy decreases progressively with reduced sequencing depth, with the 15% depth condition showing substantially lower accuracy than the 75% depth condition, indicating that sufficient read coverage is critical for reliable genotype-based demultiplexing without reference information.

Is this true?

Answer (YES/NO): NO